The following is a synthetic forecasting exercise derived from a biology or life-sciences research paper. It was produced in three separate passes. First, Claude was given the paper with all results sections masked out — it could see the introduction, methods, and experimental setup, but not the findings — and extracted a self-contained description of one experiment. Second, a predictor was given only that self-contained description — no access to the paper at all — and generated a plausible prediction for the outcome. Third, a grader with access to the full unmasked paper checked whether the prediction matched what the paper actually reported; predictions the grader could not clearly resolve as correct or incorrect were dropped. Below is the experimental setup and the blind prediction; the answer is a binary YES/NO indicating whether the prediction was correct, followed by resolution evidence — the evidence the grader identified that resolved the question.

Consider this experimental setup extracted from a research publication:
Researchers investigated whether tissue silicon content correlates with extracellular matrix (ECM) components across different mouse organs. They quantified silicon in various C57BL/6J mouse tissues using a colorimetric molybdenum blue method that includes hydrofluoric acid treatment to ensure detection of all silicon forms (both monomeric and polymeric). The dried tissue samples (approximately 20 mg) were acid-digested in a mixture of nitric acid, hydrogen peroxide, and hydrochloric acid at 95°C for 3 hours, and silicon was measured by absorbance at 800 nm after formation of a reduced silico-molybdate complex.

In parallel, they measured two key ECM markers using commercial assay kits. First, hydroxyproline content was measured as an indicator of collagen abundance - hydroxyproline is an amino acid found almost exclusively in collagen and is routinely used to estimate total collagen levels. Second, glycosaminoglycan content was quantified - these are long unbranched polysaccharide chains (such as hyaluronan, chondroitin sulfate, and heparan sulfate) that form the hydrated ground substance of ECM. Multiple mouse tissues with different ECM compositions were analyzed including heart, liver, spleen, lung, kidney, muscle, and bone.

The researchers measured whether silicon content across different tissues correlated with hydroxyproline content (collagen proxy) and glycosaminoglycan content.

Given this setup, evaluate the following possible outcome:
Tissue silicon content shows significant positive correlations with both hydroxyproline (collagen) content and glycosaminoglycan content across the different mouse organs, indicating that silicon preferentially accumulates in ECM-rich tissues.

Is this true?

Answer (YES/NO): NO